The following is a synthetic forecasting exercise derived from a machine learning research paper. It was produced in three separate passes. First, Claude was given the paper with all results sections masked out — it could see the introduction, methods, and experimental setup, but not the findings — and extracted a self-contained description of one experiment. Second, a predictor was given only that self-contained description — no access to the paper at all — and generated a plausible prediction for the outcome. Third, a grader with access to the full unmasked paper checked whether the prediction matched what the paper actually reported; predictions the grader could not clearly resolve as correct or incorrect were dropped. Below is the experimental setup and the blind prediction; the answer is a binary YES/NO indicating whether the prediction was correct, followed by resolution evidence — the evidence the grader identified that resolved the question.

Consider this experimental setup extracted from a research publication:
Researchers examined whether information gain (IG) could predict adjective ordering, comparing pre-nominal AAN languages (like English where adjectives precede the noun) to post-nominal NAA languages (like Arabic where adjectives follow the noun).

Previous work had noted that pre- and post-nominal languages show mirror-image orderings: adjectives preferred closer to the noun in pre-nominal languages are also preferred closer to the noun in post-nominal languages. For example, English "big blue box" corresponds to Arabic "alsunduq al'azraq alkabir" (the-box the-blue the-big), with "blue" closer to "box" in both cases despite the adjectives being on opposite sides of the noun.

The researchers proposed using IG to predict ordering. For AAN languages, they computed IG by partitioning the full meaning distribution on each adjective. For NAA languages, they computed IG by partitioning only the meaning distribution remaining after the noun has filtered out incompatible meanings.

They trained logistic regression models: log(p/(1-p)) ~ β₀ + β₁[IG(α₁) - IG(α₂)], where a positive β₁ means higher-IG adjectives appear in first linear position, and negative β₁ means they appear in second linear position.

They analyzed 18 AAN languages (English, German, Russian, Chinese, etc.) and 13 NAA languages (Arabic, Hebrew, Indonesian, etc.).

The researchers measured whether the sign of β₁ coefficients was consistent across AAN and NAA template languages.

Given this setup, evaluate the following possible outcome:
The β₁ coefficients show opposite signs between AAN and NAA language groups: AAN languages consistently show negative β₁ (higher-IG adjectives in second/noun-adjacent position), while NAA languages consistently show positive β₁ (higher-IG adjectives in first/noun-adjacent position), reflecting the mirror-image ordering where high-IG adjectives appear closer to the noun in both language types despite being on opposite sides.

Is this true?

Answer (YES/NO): NO